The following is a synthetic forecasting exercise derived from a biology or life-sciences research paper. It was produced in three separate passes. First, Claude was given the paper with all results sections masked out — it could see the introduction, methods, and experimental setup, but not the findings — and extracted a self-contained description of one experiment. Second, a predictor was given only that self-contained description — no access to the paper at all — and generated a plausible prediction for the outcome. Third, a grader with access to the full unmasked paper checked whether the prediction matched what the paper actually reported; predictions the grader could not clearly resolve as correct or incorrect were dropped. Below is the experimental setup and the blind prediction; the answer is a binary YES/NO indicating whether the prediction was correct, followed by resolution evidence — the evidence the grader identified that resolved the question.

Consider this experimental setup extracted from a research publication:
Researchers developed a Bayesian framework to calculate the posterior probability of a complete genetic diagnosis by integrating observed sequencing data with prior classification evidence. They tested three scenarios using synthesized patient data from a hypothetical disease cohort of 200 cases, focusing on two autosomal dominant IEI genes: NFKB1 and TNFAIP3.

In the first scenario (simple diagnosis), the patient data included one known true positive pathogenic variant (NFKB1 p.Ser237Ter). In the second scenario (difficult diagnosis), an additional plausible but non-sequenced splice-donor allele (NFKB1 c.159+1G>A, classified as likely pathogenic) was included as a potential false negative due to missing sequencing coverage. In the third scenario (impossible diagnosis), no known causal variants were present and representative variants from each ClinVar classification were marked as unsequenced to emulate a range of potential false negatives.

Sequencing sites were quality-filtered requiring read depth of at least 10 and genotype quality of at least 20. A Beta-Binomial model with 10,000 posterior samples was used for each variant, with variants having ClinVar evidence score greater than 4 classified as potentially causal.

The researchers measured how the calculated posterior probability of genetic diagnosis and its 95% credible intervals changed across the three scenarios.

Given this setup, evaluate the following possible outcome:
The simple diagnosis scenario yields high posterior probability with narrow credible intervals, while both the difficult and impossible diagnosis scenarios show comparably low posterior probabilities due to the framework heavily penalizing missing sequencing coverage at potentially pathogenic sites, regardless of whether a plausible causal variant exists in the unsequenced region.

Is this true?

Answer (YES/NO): NO